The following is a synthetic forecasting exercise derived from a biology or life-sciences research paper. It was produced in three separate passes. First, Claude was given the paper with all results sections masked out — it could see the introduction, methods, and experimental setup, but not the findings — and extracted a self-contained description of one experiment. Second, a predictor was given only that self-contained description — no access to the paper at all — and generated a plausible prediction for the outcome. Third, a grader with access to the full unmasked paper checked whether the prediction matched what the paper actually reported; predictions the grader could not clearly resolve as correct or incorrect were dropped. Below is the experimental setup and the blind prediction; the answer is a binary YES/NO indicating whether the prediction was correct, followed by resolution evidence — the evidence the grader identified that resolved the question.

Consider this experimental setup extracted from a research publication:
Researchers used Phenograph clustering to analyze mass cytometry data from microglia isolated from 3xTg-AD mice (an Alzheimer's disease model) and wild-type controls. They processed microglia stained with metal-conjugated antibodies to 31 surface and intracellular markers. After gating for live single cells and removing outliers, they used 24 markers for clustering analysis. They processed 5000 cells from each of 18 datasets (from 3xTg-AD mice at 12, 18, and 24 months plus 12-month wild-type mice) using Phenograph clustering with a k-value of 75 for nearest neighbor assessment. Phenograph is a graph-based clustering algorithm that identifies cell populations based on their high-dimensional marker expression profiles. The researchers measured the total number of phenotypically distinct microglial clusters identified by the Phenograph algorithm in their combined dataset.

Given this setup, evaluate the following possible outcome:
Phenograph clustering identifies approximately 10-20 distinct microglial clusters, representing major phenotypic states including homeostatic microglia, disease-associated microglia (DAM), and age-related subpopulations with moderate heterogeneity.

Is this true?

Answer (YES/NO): NO